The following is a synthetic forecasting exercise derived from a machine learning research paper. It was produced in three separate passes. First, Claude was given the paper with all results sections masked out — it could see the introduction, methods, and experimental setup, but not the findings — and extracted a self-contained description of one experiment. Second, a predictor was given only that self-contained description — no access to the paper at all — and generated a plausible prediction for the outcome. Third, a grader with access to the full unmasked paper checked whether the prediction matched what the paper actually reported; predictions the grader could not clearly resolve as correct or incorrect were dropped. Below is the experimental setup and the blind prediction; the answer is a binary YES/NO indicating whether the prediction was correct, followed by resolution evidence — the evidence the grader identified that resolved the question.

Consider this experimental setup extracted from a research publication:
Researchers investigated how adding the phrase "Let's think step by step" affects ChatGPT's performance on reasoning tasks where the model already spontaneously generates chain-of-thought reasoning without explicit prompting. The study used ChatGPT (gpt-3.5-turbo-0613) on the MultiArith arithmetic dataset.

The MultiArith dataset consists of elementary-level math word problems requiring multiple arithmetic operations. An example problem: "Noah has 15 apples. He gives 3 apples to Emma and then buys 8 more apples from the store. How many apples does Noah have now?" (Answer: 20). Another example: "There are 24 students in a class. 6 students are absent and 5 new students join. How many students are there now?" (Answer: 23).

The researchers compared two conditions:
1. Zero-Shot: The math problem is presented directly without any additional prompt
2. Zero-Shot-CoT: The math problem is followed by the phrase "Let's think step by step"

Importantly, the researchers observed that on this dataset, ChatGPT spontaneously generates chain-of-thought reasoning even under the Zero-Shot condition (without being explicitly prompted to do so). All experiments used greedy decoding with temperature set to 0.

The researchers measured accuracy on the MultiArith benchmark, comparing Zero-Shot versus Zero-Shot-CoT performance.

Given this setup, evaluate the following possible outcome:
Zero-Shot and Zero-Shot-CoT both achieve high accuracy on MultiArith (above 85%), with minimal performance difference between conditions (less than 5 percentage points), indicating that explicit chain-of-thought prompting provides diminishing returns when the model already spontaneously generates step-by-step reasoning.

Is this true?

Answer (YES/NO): YES